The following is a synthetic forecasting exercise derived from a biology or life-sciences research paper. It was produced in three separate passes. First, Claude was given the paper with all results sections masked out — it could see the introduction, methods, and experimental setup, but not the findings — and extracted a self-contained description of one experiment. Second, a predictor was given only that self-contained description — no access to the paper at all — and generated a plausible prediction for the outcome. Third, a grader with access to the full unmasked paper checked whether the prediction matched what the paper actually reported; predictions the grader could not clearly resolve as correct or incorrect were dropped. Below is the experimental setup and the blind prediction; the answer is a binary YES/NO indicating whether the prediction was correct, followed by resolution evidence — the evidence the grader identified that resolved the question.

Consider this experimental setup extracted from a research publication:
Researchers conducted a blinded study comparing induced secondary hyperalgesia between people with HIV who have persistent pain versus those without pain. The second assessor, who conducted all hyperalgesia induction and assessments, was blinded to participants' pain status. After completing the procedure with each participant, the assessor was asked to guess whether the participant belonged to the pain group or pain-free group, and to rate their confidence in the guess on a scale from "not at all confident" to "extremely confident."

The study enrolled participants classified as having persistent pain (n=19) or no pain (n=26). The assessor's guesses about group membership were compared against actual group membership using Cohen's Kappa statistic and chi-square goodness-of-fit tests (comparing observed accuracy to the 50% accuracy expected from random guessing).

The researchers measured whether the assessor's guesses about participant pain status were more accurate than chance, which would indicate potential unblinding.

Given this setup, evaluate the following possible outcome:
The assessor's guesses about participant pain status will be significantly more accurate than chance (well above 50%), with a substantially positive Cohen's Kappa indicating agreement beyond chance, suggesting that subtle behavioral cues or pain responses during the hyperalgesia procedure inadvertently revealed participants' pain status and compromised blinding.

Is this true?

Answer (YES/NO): NO